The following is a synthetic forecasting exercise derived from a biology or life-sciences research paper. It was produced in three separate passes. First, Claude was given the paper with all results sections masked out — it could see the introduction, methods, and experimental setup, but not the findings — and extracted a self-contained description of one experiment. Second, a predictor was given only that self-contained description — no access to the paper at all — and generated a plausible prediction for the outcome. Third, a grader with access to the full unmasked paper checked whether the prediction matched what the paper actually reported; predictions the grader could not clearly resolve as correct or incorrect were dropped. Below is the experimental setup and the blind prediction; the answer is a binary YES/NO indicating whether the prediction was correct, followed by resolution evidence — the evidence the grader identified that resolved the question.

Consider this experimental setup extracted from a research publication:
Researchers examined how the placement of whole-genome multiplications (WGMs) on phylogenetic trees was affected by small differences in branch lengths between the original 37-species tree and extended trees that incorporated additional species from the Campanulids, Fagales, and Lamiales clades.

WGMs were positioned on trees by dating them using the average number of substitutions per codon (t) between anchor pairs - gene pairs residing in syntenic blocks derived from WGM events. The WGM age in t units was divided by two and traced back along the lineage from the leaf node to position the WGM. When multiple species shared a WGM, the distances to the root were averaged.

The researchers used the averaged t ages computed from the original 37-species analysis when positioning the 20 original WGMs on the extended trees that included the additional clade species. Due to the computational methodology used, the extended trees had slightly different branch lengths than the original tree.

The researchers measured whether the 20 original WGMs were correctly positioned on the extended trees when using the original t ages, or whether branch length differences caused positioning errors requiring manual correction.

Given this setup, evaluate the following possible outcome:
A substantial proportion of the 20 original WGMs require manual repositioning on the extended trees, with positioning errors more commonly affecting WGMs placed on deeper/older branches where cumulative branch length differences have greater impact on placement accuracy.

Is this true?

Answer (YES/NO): NO